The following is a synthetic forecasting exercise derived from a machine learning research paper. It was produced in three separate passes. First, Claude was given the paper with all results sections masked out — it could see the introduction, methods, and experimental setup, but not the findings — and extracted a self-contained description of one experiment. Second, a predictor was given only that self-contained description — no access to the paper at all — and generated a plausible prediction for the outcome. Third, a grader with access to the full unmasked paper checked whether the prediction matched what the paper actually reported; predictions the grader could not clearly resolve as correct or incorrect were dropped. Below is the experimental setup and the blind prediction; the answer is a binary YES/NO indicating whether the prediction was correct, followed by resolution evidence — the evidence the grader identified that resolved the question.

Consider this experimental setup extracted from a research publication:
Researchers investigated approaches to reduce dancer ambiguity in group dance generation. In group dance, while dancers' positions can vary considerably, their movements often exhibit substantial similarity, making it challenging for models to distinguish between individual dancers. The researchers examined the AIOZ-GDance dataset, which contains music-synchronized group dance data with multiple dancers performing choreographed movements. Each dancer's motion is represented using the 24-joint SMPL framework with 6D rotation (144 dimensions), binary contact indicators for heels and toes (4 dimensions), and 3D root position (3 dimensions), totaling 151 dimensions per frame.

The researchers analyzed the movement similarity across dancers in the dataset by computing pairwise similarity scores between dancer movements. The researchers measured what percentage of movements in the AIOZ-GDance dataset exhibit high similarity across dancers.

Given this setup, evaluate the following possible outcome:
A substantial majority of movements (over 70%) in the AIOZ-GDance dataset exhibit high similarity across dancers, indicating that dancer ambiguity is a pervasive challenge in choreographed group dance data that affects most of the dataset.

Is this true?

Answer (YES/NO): YES